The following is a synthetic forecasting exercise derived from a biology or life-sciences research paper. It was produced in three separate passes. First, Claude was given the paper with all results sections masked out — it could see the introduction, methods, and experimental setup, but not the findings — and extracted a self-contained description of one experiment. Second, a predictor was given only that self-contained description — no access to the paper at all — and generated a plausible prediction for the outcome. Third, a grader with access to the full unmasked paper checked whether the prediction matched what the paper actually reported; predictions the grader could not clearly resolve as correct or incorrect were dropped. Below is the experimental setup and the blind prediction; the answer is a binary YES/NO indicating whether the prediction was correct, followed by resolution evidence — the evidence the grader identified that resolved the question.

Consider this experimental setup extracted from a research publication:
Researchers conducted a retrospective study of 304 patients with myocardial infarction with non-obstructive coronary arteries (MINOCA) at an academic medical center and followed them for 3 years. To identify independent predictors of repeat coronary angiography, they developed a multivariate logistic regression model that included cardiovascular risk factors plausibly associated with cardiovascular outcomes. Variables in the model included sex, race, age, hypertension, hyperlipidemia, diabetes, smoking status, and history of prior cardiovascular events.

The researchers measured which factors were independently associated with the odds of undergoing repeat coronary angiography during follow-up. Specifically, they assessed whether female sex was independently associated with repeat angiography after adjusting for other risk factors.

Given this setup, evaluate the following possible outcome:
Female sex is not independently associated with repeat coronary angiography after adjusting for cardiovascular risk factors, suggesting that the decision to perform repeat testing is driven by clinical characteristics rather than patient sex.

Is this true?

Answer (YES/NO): NO